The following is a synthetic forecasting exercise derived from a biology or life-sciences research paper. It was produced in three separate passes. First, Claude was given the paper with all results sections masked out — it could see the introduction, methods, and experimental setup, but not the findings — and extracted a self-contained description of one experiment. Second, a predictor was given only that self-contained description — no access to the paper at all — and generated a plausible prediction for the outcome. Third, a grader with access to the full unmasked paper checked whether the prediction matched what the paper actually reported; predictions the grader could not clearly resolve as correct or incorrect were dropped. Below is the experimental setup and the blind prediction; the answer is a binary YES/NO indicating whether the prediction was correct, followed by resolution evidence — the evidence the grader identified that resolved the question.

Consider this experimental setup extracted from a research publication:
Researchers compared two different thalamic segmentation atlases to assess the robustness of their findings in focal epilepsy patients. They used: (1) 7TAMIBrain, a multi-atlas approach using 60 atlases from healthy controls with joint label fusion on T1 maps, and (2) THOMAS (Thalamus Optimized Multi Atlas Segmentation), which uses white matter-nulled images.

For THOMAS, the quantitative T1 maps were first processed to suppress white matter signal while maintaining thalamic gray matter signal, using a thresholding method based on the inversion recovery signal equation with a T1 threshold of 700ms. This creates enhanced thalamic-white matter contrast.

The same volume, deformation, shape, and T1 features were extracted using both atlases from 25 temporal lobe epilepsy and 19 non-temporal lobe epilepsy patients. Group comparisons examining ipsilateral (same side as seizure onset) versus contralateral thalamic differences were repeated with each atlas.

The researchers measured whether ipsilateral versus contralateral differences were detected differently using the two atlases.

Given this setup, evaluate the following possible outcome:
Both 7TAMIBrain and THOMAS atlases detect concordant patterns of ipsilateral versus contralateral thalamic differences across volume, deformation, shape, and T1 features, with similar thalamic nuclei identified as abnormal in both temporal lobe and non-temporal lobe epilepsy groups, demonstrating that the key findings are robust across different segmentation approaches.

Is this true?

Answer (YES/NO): NO